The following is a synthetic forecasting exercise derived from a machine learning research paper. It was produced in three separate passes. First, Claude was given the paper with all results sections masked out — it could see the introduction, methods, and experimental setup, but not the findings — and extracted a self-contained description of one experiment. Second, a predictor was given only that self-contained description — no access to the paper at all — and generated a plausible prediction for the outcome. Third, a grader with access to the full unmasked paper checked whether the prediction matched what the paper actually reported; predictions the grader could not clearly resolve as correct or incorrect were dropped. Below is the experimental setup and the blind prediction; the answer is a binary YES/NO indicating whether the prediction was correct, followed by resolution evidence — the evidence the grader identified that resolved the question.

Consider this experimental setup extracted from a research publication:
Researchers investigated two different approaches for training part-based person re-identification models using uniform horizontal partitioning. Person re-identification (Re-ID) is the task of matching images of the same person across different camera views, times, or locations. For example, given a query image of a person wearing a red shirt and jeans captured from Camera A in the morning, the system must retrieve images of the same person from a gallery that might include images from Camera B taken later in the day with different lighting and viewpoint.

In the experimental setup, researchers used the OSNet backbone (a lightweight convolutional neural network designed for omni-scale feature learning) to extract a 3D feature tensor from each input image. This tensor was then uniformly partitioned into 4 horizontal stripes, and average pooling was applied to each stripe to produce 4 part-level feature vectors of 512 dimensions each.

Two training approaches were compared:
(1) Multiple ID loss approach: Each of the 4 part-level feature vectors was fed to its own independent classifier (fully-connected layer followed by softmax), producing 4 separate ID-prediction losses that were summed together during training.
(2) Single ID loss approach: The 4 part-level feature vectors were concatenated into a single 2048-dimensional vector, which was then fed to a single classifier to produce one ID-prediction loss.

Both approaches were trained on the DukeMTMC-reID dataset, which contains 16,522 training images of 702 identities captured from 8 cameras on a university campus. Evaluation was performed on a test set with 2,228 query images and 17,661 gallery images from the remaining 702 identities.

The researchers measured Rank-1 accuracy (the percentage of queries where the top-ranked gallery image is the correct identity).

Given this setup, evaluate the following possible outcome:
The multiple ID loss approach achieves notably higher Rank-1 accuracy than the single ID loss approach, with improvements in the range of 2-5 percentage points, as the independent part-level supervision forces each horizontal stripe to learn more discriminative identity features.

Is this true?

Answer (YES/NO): NO